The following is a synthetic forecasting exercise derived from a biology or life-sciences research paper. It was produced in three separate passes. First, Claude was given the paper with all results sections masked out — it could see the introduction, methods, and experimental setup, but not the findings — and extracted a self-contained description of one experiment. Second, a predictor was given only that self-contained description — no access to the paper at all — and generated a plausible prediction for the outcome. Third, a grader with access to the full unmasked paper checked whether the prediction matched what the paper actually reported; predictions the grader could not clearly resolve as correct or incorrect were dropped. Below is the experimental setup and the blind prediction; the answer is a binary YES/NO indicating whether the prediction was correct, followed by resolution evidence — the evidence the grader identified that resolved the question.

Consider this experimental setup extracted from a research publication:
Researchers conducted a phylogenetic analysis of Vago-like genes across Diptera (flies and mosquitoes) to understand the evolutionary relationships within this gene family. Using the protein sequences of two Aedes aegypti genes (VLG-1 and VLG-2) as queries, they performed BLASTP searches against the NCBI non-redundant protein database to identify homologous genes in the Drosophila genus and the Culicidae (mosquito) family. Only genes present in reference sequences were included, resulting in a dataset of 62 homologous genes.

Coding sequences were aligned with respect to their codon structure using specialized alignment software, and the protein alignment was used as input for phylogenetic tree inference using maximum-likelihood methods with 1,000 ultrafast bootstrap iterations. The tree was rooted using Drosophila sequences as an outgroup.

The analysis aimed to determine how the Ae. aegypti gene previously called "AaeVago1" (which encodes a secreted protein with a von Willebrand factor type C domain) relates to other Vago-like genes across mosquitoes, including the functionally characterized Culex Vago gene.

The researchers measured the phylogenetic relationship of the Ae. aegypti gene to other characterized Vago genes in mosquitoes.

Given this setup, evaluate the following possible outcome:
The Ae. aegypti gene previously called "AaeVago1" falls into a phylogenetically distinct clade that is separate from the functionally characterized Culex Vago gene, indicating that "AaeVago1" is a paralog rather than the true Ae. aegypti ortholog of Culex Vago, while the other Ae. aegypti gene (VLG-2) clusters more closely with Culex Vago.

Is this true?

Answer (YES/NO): NO